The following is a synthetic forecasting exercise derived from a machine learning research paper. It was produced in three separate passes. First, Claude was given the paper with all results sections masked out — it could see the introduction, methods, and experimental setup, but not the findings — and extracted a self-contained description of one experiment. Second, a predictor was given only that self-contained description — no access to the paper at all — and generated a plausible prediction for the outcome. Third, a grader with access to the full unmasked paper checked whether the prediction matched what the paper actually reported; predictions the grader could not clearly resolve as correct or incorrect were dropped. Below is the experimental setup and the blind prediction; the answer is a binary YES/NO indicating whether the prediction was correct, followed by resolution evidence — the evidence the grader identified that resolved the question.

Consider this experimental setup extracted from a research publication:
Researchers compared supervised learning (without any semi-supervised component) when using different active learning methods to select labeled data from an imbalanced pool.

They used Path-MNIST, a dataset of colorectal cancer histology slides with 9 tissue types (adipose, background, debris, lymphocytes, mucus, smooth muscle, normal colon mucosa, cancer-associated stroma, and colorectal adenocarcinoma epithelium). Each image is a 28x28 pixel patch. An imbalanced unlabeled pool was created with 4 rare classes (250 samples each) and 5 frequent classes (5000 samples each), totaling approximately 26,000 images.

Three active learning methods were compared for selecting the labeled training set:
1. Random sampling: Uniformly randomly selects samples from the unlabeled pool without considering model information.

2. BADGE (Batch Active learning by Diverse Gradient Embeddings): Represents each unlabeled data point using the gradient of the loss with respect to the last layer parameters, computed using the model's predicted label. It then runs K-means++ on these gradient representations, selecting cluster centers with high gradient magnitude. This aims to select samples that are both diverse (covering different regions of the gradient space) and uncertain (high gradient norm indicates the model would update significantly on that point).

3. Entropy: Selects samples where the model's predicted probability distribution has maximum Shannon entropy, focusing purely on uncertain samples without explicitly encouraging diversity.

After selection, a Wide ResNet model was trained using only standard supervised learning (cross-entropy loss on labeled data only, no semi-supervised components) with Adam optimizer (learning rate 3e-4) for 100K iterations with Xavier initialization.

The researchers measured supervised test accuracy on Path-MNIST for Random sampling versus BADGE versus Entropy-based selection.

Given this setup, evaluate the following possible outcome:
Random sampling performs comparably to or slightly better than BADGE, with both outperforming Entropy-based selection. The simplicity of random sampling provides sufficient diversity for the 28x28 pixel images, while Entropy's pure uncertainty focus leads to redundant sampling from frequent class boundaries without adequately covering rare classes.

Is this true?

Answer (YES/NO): NO